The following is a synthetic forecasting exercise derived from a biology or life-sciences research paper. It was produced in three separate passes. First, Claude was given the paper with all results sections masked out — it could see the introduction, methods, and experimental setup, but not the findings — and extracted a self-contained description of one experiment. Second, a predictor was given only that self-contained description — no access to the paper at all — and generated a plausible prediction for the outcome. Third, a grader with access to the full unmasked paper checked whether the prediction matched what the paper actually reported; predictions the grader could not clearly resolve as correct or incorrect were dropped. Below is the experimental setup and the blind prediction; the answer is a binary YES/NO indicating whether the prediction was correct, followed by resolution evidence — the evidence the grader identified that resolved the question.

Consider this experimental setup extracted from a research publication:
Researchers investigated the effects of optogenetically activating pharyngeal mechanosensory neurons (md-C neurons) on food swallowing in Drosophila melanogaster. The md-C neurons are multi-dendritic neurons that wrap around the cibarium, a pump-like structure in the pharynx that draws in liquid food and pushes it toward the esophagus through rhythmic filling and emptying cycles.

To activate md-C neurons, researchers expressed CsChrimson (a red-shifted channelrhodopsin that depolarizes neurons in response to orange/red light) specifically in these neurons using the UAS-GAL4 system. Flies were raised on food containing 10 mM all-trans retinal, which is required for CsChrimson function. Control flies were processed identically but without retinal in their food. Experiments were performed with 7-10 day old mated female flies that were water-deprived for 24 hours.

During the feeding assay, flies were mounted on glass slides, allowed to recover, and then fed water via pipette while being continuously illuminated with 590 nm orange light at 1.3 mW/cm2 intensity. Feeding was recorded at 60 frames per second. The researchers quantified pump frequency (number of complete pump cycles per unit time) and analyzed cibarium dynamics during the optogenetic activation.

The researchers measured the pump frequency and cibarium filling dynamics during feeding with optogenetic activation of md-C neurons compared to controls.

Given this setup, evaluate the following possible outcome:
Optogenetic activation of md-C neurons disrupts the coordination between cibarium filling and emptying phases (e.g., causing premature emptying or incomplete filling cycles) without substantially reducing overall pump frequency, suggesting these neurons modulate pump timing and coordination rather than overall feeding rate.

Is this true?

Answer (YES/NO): NO